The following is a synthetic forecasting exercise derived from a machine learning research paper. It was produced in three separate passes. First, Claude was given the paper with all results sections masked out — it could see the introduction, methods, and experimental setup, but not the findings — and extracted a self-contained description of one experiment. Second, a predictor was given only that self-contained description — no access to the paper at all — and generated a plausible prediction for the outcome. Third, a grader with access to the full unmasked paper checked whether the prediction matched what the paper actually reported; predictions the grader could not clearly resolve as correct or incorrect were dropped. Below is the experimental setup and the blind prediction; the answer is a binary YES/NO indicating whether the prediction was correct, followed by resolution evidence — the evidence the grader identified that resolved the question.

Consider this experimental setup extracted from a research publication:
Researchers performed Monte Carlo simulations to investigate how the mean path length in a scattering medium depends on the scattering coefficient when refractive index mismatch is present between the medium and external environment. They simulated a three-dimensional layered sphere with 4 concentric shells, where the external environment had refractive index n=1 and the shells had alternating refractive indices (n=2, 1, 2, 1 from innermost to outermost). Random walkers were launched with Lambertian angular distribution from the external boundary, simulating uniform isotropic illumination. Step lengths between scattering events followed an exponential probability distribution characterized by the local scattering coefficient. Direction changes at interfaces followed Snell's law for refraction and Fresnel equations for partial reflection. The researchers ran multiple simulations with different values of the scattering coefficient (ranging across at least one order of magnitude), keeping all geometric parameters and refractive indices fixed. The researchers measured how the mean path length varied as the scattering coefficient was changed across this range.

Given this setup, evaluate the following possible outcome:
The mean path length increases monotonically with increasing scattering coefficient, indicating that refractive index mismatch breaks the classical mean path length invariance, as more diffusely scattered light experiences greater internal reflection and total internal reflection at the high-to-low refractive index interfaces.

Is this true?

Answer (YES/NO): NO